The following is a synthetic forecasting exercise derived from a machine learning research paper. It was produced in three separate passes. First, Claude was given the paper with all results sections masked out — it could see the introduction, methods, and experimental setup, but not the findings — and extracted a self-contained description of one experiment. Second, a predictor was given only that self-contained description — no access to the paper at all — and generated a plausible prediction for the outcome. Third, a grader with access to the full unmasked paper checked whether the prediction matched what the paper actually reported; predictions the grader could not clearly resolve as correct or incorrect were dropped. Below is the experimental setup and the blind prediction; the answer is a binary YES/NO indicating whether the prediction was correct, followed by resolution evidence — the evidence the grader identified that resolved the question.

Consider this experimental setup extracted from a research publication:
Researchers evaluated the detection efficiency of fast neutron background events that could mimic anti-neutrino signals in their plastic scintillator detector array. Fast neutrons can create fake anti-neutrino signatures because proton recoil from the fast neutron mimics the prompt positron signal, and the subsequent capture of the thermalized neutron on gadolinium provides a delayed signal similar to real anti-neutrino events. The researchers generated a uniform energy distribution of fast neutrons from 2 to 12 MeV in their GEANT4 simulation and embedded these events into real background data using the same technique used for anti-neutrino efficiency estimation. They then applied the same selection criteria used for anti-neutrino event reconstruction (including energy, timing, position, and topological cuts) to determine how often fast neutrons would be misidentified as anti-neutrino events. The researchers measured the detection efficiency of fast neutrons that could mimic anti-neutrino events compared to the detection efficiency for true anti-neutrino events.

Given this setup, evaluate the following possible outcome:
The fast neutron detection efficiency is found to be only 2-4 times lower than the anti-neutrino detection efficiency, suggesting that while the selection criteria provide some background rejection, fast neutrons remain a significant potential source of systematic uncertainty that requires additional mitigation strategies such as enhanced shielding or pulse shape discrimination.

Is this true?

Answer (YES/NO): NO